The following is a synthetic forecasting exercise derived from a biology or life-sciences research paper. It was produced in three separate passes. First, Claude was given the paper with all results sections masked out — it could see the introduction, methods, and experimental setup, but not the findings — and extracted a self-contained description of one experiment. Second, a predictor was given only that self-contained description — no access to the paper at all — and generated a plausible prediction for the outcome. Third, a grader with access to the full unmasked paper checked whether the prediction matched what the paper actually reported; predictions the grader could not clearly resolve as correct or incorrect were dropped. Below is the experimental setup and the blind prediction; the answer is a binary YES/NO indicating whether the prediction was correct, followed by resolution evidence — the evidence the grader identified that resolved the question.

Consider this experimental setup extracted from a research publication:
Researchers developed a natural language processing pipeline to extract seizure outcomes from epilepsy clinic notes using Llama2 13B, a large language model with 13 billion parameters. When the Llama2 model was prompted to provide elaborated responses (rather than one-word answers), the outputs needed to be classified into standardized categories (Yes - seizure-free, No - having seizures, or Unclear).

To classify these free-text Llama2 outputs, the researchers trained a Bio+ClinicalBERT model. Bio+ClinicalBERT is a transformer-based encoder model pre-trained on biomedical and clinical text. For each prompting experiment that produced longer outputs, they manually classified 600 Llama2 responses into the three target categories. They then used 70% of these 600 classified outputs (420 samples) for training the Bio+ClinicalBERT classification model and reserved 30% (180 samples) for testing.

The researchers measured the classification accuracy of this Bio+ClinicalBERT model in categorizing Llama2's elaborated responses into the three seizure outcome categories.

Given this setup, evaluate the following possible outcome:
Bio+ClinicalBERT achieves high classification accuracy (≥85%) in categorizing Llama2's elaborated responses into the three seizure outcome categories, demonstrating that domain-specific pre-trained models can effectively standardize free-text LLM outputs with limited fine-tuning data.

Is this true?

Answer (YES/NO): YES